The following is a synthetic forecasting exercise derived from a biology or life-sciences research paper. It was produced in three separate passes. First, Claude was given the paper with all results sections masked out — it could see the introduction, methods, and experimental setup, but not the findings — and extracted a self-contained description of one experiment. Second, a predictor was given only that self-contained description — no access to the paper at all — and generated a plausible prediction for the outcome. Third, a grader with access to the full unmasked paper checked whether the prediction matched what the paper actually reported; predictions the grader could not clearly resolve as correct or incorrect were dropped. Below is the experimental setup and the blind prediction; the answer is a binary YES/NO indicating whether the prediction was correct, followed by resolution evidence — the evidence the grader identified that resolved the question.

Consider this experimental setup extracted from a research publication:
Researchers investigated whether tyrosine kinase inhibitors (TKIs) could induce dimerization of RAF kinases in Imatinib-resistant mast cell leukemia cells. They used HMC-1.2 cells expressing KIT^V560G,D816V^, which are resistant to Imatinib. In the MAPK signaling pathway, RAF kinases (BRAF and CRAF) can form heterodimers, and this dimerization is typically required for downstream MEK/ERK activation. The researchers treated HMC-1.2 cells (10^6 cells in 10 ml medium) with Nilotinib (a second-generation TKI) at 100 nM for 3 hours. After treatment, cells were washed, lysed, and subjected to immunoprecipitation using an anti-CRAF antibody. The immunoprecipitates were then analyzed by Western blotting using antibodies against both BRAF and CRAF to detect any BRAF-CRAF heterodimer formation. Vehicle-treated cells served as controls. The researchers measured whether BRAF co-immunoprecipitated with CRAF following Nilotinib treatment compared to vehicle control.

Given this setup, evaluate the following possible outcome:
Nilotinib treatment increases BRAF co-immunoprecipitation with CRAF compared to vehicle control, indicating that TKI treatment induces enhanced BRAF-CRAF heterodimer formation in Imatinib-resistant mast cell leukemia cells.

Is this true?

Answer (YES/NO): YES